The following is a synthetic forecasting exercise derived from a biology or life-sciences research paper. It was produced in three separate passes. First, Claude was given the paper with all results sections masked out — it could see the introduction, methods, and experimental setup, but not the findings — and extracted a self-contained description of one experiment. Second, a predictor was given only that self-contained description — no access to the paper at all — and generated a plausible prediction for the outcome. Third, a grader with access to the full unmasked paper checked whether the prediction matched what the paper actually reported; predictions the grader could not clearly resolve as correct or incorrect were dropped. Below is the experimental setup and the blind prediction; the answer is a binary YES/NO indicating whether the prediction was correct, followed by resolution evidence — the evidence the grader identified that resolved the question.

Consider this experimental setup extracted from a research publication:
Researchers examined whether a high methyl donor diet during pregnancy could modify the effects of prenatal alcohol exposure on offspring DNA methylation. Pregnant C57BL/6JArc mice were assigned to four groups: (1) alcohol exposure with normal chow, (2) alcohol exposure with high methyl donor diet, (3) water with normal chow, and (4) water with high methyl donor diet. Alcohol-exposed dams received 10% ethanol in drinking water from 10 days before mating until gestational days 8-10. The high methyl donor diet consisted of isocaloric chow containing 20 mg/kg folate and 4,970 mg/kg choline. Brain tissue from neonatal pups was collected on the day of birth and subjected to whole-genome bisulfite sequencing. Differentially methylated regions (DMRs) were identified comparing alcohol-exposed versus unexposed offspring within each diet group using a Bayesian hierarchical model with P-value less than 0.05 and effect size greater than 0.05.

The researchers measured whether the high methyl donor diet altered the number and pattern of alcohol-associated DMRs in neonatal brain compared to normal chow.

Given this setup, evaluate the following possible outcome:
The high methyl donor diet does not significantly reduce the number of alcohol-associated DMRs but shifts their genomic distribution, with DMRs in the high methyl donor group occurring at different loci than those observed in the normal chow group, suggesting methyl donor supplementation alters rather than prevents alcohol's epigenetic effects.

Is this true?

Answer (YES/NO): NO